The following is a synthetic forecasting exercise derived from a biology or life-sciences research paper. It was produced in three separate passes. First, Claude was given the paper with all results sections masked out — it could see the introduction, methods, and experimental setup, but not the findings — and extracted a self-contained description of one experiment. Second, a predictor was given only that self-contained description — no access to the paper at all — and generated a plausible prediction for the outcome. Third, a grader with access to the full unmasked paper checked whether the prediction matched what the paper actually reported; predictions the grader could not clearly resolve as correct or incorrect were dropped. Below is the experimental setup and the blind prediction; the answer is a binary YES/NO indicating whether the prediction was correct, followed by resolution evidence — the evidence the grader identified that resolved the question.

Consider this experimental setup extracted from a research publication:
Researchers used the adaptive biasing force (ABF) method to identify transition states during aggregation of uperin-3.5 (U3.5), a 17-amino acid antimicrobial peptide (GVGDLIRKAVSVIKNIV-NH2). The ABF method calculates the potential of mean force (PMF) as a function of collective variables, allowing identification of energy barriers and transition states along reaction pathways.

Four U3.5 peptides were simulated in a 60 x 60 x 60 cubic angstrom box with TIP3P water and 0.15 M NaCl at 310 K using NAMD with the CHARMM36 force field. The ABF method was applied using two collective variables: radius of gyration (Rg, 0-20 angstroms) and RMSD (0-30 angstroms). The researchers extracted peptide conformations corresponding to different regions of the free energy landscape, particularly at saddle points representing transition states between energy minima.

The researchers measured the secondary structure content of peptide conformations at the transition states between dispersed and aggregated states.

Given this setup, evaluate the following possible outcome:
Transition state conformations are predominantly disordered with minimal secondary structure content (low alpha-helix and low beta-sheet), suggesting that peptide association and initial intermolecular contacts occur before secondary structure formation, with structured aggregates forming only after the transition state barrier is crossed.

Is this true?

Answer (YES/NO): NO